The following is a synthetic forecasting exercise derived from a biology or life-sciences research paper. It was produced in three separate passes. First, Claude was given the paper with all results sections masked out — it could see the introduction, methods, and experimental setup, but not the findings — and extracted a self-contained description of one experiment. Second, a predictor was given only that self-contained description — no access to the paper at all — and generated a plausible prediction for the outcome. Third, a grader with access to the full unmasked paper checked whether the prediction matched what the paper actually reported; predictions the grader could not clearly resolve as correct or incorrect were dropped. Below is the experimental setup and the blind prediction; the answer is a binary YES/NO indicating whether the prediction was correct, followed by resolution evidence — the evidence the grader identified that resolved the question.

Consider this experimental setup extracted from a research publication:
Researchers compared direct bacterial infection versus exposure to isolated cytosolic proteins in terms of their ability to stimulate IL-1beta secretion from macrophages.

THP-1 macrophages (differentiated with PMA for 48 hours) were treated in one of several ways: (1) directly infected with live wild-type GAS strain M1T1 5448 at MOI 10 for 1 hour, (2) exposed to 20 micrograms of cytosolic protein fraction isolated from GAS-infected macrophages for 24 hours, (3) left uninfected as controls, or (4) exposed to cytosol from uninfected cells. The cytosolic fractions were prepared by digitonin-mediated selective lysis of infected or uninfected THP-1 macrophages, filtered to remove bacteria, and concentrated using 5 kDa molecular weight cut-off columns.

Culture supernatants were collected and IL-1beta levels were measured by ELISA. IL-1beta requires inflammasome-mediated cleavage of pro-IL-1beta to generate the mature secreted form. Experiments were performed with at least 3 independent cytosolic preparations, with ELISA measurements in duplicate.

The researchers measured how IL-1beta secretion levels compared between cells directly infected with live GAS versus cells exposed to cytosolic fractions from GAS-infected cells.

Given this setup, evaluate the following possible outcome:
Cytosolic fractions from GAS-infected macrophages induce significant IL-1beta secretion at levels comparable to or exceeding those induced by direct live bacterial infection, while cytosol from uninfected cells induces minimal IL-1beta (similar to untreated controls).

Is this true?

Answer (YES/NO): YES